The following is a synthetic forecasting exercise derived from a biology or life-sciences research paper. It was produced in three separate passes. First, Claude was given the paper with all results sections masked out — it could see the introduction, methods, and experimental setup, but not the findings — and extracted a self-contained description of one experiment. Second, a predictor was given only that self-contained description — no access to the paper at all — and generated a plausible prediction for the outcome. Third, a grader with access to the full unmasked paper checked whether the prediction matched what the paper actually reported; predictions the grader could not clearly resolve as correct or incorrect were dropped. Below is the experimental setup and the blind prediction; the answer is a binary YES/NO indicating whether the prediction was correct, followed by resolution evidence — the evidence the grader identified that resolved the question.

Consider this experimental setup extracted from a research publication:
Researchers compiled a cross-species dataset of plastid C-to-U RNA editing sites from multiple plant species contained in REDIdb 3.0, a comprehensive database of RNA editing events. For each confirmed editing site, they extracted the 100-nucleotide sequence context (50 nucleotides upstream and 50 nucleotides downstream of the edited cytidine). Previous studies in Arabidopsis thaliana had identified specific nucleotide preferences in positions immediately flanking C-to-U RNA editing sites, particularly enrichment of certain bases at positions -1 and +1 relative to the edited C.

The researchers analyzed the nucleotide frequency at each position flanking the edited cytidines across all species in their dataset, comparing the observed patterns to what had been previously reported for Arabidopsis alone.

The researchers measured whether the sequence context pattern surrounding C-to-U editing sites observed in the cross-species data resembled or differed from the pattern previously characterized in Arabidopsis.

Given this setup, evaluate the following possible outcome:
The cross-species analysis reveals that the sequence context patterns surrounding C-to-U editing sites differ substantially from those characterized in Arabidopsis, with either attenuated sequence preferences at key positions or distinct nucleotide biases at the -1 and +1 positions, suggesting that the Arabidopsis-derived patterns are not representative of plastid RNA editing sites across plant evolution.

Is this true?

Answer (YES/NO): NO